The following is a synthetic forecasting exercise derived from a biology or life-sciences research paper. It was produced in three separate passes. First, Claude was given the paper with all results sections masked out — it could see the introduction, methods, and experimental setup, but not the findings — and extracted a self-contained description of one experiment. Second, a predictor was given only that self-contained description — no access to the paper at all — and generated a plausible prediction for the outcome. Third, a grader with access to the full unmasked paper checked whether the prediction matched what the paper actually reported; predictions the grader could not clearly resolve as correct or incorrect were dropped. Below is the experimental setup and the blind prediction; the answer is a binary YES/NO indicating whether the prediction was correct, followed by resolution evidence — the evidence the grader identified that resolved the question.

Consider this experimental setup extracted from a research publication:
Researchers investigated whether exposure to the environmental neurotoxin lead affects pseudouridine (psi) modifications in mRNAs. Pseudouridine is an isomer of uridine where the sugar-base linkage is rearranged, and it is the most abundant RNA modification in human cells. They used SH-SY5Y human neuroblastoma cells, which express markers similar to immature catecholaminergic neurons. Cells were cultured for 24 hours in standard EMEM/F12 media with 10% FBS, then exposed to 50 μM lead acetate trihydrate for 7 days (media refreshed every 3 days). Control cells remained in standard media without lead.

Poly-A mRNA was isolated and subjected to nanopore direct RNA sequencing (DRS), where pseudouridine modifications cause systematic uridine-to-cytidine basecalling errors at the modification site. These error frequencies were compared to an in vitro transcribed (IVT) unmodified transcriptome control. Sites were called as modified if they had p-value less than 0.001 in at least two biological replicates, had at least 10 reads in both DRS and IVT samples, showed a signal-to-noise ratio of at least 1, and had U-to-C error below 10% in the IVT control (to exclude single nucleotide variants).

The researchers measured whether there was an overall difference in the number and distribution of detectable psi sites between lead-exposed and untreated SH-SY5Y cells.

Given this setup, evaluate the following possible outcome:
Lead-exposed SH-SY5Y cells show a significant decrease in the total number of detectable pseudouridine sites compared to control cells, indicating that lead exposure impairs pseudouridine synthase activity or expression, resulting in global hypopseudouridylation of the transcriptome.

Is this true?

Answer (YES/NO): NO